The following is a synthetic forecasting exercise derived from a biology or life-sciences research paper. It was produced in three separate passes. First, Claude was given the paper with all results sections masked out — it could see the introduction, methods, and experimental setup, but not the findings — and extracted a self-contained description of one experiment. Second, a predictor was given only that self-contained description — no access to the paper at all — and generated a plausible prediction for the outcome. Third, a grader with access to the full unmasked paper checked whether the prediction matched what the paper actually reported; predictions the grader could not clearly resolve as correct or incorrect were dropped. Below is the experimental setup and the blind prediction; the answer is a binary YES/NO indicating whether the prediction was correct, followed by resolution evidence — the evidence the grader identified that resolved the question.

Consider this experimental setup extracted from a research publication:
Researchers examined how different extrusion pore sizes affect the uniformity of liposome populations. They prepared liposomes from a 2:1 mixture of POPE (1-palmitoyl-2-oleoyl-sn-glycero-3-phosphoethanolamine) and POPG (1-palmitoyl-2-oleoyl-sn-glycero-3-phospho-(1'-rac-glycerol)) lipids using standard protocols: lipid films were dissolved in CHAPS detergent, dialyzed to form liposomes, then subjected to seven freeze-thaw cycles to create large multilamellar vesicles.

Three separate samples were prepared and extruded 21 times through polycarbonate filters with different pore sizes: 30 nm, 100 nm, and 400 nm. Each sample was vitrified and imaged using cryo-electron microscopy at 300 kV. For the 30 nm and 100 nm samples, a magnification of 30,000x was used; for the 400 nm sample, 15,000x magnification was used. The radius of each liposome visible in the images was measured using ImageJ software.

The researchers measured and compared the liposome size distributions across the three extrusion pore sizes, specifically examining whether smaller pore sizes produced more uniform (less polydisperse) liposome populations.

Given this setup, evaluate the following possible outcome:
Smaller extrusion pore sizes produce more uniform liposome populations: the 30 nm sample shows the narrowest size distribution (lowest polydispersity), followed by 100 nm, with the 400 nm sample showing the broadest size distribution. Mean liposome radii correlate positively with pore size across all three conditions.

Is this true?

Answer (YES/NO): NO